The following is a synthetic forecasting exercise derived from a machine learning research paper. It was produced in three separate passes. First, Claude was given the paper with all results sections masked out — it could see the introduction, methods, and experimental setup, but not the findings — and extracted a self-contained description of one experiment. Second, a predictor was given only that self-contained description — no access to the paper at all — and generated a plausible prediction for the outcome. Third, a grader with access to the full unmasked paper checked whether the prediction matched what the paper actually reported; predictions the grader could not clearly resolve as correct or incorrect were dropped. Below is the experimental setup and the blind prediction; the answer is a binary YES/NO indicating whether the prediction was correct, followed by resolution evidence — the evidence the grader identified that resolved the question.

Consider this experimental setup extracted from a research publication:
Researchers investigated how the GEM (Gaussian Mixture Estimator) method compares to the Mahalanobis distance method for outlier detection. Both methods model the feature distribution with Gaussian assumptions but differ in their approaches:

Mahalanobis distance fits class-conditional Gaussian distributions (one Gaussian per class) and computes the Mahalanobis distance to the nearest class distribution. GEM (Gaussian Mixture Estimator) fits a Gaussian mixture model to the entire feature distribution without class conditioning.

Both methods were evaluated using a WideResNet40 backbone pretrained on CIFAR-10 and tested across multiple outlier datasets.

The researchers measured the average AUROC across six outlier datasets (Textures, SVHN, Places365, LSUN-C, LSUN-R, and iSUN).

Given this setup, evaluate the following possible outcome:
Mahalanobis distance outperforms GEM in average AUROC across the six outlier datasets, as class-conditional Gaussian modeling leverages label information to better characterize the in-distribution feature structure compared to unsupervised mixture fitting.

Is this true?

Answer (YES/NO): YES